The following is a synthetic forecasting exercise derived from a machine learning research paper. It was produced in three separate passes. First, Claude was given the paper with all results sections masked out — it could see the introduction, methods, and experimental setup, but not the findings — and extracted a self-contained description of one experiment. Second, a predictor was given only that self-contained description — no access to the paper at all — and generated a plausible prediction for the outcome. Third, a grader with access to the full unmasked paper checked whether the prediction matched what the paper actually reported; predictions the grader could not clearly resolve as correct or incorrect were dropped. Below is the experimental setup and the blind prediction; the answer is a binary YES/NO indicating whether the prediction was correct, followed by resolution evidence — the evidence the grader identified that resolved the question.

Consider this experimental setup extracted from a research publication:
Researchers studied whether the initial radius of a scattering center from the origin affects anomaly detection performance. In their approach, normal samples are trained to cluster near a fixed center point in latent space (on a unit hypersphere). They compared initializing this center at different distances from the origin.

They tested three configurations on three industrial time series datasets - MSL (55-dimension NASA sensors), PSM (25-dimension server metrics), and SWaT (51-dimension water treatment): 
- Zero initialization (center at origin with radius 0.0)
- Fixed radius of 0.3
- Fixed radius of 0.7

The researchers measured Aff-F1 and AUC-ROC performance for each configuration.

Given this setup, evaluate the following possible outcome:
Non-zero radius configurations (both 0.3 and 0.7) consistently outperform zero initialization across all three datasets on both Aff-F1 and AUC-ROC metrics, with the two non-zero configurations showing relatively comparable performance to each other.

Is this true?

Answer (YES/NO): NO